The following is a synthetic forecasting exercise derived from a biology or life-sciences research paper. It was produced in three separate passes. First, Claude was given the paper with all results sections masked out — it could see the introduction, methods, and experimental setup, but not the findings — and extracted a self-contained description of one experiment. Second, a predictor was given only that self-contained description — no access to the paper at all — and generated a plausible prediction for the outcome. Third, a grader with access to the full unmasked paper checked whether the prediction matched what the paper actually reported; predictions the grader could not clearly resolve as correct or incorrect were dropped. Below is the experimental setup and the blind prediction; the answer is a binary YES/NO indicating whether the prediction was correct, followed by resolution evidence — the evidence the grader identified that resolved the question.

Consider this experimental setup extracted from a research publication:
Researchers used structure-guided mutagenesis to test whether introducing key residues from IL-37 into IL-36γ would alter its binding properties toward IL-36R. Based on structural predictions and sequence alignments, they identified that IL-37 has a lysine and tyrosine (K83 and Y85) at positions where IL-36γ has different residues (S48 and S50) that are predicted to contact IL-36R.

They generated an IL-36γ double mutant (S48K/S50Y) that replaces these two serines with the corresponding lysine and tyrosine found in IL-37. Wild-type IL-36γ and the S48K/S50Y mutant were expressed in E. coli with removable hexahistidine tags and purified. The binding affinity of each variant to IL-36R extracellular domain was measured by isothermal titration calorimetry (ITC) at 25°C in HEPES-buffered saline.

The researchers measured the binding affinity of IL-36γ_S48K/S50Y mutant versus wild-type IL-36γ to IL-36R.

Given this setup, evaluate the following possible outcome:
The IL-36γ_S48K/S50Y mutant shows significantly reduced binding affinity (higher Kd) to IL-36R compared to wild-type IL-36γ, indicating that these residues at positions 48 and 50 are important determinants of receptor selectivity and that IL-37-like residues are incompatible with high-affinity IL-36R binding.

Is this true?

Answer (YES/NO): NO